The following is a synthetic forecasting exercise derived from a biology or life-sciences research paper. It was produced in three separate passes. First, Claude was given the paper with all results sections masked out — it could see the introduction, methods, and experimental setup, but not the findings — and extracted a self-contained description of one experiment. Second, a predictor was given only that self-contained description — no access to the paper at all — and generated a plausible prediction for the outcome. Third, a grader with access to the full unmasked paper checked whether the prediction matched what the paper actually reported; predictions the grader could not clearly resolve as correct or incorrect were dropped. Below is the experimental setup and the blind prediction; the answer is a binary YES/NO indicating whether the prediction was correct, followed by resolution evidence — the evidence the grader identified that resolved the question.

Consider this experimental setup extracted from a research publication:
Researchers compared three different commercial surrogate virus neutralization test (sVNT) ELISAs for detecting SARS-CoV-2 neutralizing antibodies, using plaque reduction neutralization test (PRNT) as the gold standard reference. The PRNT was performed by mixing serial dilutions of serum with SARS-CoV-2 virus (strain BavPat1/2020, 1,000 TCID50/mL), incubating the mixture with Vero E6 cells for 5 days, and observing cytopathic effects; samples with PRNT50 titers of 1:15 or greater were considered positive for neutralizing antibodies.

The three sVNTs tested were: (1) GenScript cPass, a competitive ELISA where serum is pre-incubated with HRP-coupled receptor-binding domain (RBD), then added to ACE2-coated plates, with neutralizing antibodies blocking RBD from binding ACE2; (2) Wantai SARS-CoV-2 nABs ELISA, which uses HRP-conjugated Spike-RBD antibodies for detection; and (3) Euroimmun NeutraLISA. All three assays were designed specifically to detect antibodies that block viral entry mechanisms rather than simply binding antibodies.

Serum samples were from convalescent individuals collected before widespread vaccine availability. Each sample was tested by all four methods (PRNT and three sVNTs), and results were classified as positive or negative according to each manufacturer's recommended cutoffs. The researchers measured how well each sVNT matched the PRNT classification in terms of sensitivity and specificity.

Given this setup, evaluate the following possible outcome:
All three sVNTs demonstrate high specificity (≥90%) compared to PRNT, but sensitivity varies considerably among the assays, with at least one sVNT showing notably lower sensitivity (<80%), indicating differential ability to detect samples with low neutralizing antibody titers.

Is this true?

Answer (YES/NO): NO